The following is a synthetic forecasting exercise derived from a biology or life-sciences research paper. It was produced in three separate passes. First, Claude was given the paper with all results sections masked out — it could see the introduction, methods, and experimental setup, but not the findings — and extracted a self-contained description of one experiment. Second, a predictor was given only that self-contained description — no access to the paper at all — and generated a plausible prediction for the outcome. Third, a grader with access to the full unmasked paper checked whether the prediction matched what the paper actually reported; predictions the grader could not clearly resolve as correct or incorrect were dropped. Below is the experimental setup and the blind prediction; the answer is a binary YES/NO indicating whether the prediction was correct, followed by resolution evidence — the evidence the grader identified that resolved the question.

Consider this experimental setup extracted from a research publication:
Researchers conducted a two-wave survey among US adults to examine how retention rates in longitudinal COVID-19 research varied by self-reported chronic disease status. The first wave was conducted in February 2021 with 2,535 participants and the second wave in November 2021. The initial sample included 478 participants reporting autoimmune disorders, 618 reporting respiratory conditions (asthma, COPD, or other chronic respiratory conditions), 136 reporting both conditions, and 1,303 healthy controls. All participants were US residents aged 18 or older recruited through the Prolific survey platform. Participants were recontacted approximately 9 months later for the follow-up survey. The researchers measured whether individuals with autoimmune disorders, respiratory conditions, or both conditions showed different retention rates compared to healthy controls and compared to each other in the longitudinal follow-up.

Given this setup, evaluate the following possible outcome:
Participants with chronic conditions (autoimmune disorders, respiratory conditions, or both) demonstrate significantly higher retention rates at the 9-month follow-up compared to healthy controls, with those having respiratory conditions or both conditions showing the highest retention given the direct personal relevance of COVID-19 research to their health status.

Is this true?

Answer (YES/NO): NO